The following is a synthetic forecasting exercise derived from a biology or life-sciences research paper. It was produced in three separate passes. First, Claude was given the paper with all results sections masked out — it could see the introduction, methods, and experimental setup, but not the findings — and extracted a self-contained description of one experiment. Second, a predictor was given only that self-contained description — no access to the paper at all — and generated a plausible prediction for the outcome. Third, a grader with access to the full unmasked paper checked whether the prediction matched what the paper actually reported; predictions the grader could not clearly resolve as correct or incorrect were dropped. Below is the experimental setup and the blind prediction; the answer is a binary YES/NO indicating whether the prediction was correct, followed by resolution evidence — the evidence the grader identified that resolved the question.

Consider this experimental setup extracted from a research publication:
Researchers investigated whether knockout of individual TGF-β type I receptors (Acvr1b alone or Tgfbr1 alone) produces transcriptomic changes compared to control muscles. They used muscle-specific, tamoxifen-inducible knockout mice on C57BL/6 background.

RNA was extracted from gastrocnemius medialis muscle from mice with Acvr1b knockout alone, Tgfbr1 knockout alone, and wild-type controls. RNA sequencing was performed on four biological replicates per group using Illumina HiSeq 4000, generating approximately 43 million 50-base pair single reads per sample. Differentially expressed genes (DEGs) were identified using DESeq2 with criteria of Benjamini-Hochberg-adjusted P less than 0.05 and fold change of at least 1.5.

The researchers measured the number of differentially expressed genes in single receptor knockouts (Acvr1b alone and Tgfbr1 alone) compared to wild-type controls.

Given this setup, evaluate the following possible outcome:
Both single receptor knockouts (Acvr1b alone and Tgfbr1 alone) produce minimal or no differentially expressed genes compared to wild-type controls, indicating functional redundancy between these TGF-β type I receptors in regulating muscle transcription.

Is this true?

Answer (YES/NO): YES